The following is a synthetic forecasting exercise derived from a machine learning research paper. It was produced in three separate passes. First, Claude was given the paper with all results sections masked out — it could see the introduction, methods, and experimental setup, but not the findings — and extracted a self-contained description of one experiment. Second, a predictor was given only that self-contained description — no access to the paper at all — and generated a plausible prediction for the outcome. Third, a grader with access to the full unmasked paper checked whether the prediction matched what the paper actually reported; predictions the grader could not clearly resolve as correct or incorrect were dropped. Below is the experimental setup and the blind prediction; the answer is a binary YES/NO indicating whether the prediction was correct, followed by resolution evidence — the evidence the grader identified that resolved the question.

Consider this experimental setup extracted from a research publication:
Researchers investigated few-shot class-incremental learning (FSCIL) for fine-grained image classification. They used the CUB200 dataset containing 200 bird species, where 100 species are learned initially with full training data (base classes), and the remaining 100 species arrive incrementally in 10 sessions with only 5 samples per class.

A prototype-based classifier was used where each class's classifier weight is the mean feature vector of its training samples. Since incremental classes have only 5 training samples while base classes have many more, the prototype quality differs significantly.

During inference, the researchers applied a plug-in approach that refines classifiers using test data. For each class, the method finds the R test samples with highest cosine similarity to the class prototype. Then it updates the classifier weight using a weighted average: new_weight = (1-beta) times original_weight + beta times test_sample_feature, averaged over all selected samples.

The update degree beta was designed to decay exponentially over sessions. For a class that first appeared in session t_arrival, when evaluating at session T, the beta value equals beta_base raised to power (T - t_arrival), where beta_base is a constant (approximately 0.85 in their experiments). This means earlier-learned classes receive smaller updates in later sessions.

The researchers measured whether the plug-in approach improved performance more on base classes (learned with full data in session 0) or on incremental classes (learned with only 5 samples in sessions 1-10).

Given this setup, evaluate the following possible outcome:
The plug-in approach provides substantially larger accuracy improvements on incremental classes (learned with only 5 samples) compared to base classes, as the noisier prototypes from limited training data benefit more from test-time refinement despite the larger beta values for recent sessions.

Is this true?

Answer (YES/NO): YES